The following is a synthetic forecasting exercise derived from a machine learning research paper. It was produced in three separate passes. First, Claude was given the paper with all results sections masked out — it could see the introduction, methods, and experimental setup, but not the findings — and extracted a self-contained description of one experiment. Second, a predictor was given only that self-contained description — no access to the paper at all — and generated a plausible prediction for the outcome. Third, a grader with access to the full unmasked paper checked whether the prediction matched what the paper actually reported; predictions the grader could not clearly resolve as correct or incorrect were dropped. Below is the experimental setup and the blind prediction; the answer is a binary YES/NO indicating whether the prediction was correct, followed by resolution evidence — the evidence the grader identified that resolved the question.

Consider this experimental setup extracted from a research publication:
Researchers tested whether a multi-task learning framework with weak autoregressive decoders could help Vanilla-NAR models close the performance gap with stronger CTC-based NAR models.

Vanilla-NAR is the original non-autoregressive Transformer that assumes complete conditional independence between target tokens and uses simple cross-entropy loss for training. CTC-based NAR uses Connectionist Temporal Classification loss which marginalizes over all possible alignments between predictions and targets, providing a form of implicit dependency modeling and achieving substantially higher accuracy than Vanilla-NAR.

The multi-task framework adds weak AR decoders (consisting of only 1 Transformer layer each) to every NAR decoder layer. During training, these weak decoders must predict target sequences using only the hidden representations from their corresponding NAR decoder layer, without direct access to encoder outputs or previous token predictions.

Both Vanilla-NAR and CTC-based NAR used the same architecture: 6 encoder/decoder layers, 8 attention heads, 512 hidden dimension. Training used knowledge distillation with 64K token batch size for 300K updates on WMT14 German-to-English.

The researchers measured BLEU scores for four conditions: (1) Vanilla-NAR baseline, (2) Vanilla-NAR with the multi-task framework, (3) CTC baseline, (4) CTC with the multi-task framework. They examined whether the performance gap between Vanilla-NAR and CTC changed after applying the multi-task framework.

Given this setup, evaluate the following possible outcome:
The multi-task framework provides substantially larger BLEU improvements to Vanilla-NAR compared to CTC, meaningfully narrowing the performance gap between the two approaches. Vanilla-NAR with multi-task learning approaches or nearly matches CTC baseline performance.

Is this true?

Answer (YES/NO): NO